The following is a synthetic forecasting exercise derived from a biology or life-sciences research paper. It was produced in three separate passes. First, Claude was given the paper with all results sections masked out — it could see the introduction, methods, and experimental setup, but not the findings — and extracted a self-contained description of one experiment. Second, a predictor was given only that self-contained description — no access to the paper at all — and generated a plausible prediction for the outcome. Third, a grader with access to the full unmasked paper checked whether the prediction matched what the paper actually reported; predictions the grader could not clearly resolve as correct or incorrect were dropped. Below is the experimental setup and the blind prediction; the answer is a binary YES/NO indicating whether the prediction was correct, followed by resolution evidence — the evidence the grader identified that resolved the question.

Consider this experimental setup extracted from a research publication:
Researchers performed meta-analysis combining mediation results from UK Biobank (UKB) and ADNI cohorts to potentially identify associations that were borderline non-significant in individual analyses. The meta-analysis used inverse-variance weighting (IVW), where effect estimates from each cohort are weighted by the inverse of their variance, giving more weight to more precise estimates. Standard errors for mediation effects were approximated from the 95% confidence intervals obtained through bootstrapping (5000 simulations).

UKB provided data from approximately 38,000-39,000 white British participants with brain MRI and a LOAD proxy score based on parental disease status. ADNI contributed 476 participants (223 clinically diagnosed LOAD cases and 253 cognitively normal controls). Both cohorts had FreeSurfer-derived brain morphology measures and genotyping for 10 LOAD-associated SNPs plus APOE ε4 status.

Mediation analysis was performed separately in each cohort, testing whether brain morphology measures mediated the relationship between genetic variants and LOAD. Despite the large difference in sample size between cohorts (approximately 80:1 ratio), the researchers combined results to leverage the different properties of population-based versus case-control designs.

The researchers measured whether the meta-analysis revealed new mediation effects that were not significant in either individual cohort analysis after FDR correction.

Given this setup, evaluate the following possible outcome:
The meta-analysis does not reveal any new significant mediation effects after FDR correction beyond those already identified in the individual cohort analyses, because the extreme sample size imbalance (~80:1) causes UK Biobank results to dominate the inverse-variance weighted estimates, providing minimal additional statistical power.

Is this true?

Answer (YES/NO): YES